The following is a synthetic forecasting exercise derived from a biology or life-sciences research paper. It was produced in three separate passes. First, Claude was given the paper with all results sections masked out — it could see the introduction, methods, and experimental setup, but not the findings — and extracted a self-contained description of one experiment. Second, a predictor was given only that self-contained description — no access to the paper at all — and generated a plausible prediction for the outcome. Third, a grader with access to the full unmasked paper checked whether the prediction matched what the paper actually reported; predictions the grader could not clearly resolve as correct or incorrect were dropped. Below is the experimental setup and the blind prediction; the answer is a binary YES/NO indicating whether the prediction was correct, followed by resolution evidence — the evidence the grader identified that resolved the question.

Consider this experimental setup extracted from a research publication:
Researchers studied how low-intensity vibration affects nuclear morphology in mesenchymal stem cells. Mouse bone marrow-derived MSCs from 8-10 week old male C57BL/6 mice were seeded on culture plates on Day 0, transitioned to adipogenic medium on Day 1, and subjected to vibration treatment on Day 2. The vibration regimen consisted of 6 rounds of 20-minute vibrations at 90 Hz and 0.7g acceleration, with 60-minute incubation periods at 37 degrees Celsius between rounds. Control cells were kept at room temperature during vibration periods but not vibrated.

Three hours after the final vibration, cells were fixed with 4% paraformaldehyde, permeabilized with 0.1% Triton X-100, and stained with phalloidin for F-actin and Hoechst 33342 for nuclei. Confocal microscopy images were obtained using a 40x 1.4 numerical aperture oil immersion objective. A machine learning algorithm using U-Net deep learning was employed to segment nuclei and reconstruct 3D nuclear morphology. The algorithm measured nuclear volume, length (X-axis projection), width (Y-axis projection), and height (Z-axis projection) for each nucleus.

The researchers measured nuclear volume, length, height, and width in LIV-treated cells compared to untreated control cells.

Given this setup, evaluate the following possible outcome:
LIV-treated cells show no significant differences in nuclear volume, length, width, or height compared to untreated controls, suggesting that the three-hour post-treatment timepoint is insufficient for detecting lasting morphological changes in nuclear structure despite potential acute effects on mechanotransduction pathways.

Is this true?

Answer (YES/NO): NO